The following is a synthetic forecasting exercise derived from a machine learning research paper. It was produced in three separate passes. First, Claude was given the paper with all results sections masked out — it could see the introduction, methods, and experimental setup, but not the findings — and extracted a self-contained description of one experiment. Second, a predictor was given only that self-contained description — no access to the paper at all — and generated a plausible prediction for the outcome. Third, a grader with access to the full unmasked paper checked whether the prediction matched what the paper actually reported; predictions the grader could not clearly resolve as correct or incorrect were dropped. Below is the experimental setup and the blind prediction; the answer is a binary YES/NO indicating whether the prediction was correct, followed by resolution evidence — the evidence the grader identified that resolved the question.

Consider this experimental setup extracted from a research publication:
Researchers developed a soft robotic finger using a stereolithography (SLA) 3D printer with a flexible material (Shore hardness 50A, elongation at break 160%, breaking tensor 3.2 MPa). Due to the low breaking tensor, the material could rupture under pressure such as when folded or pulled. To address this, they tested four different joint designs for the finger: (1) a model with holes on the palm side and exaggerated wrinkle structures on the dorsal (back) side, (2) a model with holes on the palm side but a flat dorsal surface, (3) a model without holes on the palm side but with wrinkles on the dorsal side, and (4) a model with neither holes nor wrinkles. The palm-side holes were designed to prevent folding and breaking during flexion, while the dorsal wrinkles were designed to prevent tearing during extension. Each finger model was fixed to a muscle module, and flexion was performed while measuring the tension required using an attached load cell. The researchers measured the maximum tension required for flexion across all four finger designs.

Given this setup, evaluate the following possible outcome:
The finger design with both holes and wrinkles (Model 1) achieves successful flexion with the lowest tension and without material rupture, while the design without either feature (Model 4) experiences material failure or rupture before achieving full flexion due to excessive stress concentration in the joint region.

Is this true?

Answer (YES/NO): NO